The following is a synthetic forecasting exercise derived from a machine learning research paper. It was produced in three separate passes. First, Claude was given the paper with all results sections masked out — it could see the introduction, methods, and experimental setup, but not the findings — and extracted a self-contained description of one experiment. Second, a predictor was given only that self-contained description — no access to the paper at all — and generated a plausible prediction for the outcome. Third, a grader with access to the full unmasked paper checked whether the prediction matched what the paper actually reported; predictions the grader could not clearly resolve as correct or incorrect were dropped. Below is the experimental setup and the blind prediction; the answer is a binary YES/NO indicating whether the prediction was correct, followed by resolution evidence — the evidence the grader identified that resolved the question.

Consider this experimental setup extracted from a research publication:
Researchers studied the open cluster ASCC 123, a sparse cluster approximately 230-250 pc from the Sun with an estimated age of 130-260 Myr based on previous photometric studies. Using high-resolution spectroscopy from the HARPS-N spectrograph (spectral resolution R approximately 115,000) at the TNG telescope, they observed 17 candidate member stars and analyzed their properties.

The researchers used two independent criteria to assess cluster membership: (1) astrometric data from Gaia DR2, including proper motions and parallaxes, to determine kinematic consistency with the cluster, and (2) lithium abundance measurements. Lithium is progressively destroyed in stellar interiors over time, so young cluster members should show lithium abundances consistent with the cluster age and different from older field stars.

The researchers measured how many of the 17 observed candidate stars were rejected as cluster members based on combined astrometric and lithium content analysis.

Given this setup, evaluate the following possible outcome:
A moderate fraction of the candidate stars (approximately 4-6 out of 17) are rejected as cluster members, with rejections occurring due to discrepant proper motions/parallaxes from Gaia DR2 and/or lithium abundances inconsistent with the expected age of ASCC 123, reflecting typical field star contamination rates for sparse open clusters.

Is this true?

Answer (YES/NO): NO